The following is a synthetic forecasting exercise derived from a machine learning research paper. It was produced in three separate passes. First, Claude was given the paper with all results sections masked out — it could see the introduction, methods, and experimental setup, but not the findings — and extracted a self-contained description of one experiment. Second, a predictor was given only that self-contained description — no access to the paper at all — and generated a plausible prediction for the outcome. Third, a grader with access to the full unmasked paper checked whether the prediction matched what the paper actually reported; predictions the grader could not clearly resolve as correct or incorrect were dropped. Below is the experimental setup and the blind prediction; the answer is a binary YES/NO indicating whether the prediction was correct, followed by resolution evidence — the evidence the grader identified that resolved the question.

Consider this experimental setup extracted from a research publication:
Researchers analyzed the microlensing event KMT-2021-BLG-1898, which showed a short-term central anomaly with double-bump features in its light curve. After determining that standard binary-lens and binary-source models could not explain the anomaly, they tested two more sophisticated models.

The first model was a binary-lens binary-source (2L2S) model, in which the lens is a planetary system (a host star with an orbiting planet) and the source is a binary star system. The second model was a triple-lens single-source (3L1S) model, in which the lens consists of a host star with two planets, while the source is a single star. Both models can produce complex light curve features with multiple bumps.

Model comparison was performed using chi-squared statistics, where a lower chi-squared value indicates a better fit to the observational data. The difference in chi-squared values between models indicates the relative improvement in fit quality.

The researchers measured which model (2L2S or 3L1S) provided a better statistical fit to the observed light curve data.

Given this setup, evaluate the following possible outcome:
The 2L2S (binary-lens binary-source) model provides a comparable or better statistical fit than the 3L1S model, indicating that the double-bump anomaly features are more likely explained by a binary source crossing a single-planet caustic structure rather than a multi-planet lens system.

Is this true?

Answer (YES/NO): YES